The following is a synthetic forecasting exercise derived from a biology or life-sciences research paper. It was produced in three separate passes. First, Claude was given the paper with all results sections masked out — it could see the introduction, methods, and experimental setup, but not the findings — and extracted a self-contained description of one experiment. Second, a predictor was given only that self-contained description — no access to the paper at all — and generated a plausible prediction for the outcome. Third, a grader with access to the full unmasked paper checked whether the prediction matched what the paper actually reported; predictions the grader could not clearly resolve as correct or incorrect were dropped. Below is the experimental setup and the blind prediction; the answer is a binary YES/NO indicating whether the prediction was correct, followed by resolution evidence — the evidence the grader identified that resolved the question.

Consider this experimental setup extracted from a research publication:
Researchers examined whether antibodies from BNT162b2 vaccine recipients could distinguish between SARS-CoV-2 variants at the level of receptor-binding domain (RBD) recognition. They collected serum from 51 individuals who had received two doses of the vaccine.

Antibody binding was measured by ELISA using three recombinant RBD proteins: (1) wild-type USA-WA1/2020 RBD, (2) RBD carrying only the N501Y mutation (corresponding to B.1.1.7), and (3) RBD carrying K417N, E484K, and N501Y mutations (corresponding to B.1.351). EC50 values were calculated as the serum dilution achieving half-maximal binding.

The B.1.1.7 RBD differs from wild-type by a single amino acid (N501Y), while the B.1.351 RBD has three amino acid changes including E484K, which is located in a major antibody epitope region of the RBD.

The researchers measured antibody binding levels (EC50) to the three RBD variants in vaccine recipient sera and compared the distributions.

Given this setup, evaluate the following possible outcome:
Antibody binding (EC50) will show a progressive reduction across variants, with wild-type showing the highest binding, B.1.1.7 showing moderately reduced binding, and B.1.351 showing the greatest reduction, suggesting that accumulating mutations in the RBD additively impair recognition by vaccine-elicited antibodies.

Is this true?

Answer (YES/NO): NO